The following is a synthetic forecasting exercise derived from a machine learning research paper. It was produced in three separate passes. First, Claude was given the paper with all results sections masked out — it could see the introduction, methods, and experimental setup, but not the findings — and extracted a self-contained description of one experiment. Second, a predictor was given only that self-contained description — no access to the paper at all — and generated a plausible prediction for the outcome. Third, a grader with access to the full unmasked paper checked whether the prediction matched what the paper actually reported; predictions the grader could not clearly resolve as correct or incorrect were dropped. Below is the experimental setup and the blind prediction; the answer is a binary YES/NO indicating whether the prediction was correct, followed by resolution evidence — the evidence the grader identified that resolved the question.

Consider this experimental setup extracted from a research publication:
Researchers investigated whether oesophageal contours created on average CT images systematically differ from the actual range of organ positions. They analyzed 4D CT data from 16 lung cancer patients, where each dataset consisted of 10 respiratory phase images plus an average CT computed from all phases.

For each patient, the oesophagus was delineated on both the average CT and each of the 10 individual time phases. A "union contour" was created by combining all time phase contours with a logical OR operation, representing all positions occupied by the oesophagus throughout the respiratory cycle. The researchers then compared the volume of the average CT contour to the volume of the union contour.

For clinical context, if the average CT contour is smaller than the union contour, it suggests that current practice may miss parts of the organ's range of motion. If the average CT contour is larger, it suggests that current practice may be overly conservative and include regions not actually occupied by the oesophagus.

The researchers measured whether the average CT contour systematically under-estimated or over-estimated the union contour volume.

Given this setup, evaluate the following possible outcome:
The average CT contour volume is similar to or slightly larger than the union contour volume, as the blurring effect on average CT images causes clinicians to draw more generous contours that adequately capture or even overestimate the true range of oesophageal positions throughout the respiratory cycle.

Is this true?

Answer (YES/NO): NO